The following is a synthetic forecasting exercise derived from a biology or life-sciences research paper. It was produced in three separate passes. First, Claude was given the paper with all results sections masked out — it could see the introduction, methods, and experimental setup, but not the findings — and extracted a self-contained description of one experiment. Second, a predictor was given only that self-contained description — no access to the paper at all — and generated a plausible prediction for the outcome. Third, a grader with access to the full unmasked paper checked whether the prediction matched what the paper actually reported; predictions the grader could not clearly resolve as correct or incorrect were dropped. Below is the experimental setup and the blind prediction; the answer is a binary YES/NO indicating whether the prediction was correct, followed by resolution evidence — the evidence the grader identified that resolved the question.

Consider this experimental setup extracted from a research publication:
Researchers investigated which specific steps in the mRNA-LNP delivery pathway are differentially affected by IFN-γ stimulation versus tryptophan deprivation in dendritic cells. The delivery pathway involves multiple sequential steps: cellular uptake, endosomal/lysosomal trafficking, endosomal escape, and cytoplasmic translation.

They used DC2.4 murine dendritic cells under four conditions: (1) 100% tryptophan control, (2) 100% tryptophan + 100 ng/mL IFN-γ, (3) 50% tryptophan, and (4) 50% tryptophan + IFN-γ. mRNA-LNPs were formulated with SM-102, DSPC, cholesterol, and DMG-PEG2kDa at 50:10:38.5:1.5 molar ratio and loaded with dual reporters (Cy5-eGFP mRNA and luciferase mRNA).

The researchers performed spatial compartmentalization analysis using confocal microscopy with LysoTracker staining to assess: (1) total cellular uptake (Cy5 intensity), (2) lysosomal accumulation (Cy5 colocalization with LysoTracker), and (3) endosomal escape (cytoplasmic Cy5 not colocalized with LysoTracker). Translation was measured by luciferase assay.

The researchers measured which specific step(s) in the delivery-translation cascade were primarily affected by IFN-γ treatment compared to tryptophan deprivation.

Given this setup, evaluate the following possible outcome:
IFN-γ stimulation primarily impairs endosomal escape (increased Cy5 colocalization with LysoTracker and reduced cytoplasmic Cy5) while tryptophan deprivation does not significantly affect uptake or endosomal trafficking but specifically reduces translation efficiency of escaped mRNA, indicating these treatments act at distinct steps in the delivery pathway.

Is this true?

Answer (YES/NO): NO